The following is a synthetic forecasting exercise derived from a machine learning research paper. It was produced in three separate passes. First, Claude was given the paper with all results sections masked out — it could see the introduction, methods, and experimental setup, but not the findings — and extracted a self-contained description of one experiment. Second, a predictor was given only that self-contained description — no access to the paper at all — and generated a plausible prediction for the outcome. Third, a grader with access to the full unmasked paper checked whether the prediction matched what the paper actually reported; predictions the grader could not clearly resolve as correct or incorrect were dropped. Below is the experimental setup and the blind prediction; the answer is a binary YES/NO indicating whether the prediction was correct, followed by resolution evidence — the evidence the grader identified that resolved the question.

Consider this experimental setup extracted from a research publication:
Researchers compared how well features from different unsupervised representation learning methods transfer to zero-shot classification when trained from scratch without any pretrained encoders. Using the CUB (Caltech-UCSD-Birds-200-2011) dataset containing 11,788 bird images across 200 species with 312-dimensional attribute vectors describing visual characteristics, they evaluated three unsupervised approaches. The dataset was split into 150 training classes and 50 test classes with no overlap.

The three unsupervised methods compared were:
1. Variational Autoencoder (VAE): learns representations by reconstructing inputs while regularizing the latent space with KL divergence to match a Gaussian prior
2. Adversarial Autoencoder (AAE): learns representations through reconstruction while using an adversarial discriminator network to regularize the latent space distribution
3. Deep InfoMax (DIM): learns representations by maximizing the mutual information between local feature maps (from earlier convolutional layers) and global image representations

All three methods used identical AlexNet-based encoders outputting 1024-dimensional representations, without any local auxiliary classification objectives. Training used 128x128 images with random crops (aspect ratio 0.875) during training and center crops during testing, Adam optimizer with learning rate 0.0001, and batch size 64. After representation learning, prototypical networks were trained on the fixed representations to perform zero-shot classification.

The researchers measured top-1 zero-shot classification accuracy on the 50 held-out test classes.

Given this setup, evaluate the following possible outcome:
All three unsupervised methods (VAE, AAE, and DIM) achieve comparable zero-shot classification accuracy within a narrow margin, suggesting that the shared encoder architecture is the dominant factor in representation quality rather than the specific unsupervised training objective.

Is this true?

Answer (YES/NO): NO